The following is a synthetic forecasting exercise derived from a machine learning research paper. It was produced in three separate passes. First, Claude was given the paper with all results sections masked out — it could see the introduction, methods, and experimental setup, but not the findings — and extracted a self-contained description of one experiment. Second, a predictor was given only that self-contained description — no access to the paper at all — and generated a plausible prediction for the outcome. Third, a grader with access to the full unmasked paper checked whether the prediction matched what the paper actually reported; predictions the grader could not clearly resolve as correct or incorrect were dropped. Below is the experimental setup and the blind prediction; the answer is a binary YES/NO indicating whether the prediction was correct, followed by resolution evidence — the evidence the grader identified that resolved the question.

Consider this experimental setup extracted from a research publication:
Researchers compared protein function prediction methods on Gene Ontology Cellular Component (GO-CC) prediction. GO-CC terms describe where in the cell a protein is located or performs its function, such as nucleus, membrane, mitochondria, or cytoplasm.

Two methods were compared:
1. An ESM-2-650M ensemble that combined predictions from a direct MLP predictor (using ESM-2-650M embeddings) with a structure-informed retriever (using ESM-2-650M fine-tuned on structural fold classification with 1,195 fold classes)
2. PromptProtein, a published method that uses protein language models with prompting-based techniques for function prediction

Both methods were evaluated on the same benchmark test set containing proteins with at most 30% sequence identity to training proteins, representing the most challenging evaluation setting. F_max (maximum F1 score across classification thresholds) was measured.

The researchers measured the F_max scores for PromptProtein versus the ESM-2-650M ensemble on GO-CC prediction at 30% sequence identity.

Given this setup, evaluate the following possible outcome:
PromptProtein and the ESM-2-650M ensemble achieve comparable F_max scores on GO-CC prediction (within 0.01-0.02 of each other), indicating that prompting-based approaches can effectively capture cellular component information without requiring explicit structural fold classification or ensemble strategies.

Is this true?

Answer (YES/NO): NO